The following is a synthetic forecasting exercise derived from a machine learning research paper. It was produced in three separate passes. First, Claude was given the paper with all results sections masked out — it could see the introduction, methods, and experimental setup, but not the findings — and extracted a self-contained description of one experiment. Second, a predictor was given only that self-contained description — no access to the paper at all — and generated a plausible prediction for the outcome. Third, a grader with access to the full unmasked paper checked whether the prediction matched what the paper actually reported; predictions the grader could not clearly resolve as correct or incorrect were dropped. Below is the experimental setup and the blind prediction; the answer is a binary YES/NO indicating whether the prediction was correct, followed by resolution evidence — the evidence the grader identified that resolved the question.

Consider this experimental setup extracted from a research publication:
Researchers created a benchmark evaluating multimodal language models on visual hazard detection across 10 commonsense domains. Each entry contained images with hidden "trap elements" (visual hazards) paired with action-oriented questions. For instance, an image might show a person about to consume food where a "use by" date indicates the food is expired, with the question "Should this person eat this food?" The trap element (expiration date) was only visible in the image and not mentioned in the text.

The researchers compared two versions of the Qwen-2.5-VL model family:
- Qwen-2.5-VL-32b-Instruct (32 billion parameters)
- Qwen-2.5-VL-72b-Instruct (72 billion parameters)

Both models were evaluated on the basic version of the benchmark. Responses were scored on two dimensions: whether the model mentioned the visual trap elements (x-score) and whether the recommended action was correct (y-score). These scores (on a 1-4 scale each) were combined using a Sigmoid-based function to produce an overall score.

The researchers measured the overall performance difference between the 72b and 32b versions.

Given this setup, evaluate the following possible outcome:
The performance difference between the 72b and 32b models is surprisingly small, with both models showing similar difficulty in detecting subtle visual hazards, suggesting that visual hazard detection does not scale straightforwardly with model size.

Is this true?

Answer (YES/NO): YES